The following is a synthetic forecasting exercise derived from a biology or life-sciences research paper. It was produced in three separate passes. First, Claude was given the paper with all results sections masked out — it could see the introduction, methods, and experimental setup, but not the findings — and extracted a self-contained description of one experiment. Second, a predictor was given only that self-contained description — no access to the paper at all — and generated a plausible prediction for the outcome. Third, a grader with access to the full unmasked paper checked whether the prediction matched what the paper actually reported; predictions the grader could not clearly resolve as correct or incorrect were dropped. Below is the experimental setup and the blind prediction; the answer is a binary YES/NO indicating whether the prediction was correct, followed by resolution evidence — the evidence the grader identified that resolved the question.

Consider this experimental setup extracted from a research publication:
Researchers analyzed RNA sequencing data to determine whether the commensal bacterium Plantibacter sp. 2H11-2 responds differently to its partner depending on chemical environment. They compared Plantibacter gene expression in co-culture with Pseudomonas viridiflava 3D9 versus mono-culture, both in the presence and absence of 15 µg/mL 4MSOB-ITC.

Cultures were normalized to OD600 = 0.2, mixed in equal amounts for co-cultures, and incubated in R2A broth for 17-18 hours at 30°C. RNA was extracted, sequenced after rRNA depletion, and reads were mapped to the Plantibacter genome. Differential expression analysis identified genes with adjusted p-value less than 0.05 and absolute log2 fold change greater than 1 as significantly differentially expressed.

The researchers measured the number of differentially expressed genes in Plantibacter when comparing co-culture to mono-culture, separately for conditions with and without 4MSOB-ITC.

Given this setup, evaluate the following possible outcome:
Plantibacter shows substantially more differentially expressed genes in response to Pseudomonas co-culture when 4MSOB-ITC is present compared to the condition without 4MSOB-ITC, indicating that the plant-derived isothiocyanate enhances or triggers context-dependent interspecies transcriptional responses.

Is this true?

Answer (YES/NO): NO